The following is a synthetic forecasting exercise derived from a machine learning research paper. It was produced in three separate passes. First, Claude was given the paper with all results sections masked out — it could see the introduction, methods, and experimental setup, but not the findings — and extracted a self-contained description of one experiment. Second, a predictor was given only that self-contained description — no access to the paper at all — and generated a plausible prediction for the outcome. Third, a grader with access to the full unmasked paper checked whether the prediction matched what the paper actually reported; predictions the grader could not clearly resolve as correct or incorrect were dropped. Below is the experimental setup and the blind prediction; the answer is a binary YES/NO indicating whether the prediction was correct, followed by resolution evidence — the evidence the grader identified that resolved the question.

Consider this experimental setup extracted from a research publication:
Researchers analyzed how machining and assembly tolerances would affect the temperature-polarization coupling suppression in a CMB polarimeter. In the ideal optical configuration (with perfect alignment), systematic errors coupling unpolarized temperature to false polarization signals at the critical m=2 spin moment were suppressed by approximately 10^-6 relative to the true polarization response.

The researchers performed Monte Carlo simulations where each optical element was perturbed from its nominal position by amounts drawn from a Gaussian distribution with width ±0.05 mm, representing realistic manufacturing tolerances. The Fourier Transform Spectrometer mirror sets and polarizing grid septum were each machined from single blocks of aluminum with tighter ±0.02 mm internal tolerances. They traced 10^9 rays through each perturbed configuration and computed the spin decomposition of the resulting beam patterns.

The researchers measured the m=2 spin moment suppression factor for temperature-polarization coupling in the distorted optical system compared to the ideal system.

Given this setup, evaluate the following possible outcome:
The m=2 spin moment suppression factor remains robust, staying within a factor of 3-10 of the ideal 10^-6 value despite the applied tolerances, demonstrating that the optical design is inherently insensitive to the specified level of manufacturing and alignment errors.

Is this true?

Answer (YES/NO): YES